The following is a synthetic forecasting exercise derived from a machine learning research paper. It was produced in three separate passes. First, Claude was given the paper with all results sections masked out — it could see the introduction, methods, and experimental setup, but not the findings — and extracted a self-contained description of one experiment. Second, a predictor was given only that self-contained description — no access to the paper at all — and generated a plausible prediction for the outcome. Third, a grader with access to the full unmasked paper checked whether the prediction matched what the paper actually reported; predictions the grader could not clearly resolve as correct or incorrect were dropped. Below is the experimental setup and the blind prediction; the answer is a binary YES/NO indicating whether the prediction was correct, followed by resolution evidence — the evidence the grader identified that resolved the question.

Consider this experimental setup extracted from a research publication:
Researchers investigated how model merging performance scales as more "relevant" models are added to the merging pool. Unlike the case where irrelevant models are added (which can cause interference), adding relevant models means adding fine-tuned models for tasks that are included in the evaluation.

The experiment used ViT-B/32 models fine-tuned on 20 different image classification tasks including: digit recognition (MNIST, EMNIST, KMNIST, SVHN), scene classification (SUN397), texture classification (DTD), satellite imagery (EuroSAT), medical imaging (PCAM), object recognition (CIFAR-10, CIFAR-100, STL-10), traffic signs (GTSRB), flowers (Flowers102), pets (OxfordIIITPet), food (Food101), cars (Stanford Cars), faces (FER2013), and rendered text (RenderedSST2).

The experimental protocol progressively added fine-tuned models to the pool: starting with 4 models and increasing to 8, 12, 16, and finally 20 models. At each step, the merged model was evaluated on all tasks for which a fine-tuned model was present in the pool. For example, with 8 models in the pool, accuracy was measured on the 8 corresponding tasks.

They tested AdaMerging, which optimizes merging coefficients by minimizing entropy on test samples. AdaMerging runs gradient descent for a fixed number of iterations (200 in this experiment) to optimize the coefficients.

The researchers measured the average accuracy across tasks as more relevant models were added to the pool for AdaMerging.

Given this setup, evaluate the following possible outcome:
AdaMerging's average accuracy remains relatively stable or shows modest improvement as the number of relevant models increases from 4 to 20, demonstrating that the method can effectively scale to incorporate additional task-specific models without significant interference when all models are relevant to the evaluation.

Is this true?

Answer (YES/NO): NO